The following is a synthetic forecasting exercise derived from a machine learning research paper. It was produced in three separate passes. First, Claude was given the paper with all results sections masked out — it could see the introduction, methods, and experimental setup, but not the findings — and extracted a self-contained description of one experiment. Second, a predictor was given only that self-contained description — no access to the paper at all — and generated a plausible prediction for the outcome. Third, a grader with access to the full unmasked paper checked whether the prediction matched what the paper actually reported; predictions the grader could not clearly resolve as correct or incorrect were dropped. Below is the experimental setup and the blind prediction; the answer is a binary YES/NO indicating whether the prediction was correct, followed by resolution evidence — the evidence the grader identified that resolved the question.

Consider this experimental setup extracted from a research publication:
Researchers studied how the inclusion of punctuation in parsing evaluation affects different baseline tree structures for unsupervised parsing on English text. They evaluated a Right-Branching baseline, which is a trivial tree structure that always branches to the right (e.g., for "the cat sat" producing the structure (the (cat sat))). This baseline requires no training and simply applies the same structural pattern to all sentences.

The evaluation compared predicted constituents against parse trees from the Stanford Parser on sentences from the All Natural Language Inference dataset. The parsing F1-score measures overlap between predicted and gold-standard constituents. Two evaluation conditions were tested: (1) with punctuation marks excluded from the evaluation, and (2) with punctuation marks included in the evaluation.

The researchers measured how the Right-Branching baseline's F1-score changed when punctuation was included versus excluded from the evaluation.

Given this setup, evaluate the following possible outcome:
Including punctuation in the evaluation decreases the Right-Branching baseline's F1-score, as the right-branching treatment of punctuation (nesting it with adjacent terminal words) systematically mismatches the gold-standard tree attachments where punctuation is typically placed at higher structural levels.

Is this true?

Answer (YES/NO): YES